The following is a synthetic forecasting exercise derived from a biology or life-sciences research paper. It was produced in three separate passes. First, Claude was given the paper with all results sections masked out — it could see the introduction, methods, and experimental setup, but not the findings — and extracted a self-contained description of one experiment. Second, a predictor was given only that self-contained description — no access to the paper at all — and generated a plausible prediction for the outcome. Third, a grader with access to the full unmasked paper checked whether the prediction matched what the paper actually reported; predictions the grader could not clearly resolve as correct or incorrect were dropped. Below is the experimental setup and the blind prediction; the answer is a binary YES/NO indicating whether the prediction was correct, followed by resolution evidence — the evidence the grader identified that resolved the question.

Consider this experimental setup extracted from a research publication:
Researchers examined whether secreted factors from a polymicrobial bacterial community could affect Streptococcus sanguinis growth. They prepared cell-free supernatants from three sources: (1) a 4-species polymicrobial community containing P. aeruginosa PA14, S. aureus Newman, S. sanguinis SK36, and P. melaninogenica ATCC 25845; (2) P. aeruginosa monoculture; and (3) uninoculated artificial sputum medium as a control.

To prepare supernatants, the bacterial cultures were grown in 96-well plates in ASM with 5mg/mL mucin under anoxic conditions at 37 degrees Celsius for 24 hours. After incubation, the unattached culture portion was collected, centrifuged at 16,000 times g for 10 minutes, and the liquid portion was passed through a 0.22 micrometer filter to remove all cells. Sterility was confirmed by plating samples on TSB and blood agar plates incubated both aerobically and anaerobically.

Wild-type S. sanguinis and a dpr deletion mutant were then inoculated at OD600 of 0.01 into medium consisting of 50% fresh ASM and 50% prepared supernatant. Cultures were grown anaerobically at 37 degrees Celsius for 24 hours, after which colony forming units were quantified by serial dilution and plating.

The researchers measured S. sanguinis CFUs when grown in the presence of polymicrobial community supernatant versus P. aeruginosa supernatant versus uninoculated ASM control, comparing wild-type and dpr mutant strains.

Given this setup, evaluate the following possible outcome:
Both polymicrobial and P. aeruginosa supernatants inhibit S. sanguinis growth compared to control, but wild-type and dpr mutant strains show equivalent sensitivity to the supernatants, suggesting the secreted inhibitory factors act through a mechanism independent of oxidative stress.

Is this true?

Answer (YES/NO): NO